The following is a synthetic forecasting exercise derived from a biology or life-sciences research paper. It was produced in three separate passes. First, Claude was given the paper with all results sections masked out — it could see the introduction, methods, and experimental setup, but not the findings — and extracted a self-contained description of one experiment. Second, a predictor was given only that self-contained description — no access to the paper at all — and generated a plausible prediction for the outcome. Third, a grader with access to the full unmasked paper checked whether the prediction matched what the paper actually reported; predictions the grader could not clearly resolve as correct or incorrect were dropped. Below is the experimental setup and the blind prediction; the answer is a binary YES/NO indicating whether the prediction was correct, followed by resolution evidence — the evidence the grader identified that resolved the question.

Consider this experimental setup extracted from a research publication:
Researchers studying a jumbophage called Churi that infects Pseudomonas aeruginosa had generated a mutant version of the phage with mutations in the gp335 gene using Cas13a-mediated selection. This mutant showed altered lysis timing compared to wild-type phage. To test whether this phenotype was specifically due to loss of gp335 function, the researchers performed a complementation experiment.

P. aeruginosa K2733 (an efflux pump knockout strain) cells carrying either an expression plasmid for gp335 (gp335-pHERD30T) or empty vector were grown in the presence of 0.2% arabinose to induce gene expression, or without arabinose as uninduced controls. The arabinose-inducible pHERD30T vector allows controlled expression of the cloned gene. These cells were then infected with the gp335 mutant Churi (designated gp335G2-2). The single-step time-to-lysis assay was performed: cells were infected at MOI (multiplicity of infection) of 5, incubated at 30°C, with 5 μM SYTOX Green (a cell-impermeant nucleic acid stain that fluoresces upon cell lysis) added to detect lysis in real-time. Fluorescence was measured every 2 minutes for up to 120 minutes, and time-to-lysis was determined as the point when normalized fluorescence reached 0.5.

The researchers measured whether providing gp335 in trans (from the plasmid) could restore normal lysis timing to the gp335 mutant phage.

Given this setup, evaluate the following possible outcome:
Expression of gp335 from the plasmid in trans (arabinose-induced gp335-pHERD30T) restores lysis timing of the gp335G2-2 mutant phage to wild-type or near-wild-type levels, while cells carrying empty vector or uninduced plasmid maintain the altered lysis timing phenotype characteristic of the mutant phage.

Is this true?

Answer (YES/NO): YES